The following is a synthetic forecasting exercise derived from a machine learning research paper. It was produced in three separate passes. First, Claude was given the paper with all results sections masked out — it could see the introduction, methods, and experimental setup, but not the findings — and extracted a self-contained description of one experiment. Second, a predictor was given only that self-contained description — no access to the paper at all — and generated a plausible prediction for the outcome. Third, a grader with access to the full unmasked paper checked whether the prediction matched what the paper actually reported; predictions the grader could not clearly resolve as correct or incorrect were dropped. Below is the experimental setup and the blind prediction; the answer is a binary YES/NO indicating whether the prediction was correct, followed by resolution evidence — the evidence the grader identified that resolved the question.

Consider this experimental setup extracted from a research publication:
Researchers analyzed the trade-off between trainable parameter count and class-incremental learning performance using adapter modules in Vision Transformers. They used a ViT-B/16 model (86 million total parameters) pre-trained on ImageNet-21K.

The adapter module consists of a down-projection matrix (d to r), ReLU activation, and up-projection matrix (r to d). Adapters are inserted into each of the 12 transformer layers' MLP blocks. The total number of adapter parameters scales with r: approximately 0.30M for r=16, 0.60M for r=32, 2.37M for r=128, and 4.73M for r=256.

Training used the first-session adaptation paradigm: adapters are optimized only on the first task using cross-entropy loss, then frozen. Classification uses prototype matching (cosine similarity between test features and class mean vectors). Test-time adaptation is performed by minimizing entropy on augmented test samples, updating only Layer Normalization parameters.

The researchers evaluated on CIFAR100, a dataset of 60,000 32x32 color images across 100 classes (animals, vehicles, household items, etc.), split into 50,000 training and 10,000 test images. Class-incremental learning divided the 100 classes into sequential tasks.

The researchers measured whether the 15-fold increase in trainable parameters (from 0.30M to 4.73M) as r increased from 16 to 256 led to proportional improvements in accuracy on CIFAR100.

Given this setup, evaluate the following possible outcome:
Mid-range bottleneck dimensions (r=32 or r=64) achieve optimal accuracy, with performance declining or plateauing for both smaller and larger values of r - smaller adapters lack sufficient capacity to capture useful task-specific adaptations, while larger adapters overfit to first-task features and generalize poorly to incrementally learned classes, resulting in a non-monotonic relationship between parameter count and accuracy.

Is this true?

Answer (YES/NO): NO